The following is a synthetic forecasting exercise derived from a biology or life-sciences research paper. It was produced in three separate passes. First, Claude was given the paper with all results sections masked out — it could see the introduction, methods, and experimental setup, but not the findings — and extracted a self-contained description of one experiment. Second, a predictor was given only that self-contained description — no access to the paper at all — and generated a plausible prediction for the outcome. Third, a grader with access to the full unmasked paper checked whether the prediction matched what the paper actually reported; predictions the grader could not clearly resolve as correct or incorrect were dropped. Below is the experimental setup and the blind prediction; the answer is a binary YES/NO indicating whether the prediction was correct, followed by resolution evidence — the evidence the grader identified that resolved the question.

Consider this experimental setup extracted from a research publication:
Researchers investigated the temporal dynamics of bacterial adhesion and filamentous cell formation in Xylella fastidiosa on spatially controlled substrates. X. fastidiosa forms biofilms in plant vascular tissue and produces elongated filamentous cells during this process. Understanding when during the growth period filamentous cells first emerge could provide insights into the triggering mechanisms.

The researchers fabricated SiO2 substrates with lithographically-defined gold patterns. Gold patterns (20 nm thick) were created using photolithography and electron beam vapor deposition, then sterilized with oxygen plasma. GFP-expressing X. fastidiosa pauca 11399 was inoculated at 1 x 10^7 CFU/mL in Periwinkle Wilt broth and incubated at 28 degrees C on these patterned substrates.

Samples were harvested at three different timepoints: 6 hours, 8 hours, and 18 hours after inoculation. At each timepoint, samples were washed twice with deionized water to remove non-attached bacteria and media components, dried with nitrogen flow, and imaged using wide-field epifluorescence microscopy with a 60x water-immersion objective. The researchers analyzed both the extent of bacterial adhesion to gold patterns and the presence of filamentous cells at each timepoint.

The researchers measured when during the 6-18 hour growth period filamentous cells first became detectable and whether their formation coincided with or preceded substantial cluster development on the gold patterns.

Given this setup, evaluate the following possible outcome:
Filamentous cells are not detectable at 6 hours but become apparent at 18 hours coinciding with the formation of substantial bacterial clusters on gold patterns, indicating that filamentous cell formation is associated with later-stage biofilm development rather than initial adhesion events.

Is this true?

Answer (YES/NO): NO